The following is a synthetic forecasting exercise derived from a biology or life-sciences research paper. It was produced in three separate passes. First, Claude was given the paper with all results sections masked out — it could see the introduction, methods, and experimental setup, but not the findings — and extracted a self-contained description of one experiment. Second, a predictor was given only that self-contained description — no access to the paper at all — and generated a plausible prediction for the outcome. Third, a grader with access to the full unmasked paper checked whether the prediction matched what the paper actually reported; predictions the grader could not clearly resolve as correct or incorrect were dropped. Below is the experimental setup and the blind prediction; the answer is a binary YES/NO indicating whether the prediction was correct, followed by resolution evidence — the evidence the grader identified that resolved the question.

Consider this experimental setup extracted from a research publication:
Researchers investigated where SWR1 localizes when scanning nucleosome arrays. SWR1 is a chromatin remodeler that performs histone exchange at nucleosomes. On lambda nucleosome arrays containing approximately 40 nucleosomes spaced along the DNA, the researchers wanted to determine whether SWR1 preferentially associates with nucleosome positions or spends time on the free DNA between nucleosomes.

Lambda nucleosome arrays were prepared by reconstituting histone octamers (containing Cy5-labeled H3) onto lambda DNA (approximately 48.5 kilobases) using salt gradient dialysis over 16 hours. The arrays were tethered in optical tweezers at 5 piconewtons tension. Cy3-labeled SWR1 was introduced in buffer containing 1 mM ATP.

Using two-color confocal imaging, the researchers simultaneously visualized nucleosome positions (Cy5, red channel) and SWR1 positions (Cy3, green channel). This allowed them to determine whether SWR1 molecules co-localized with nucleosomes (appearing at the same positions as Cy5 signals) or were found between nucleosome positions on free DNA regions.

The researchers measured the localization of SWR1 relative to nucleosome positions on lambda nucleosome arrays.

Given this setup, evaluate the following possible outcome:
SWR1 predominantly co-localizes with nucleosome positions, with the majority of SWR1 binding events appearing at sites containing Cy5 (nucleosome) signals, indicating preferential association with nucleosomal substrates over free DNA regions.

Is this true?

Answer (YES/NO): NO